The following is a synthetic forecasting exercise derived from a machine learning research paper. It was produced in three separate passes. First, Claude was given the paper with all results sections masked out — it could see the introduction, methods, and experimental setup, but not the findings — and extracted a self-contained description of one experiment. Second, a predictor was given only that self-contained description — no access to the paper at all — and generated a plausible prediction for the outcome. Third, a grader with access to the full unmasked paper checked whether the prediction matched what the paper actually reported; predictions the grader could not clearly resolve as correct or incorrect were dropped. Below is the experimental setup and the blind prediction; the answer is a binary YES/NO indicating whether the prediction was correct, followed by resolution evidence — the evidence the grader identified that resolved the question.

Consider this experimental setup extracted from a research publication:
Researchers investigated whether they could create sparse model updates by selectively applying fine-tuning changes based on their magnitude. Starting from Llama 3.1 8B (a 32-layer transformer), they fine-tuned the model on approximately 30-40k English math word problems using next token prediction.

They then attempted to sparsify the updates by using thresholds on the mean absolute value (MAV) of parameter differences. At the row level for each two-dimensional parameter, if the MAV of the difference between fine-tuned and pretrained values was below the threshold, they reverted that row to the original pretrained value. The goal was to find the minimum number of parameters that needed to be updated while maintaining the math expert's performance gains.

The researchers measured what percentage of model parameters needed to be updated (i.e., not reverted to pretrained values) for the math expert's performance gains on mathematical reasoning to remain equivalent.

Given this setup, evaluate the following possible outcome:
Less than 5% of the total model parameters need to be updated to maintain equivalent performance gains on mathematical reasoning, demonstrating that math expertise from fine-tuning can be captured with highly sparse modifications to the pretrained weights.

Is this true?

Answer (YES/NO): NO